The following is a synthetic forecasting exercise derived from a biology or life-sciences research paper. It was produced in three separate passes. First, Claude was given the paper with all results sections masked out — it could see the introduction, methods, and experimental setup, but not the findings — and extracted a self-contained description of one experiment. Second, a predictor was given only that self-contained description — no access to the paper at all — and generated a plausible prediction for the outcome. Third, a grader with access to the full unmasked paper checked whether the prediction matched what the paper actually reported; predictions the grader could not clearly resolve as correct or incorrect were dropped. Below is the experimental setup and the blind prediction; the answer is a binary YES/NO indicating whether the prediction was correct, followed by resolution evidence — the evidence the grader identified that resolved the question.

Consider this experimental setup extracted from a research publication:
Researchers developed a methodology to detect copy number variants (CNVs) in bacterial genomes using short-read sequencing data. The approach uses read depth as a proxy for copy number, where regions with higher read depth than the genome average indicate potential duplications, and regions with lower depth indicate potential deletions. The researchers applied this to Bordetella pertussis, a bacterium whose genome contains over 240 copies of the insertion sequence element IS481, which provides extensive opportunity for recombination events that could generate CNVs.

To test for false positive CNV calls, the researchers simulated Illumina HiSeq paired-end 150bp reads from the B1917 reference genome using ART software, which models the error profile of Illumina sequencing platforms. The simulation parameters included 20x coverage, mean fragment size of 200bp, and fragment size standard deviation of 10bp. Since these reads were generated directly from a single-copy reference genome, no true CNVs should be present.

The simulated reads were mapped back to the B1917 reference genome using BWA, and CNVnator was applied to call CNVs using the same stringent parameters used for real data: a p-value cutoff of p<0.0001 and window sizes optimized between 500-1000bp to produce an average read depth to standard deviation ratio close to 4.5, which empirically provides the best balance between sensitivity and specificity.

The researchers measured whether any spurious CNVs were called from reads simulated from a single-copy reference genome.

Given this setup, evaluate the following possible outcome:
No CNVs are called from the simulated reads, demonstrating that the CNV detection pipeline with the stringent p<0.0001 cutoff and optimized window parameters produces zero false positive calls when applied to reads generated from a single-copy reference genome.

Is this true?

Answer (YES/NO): YES